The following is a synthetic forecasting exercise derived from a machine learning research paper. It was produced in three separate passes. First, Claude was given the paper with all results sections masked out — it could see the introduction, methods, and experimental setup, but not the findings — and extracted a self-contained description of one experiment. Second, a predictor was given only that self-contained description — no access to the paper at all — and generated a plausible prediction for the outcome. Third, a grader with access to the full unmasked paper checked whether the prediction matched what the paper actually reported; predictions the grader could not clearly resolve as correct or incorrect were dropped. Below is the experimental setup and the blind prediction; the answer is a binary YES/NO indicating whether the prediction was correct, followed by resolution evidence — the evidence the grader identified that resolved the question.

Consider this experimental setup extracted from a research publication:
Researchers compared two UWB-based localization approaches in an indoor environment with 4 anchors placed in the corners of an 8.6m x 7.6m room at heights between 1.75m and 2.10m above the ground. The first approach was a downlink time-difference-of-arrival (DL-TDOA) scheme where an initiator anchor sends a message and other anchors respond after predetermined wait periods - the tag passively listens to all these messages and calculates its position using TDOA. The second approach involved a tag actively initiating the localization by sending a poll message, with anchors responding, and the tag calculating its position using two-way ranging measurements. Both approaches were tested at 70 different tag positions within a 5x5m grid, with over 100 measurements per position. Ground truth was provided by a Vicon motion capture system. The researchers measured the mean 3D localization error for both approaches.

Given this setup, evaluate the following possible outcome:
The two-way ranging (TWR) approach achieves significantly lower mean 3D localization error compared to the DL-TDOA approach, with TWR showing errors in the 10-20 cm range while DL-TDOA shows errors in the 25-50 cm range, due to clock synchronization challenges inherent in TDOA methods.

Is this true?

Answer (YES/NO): NO